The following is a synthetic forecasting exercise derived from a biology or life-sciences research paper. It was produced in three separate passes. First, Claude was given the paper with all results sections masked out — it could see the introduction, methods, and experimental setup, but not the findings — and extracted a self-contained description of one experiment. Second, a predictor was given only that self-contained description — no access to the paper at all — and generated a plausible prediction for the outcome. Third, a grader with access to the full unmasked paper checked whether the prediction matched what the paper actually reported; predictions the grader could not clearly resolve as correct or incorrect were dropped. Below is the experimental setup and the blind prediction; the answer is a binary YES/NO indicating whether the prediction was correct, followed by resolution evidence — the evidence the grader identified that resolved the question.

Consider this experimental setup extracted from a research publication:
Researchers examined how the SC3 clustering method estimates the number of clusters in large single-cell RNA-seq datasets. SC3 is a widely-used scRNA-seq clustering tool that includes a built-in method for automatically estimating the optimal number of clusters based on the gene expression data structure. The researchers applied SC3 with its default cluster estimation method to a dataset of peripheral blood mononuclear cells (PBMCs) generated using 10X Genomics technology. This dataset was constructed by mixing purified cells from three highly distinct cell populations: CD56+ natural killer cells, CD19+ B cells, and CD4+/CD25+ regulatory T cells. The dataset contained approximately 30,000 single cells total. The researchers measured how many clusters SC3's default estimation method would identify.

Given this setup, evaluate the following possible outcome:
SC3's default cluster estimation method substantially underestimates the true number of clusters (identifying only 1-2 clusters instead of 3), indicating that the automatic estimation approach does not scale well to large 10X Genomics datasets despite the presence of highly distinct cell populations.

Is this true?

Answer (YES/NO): NO